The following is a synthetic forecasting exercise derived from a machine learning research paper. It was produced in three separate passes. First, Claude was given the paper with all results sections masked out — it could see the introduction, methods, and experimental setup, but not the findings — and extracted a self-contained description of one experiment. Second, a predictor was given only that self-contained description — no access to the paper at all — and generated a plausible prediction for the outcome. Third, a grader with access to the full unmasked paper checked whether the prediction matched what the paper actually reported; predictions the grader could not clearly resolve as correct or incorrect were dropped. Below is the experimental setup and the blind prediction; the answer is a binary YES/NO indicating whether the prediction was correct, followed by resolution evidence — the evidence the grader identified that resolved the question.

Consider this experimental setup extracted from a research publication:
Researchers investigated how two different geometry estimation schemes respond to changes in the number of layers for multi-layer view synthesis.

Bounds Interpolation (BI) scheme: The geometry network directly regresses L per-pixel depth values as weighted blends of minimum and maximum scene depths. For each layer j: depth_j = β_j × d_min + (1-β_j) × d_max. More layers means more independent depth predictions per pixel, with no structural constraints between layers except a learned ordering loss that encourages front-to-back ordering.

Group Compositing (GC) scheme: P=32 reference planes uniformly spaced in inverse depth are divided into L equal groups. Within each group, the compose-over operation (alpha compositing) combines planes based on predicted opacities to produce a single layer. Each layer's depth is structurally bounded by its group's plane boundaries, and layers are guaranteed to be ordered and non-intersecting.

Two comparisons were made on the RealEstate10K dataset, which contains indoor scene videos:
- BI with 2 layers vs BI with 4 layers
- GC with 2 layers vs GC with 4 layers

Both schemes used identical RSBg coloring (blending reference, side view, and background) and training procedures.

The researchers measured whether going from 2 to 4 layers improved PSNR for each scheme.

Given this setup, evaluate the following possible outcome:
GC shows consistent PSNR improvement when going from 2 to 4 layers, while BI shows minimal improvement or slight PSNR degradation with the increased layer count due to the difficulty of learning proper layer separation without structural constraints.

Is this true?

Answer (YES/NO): NO